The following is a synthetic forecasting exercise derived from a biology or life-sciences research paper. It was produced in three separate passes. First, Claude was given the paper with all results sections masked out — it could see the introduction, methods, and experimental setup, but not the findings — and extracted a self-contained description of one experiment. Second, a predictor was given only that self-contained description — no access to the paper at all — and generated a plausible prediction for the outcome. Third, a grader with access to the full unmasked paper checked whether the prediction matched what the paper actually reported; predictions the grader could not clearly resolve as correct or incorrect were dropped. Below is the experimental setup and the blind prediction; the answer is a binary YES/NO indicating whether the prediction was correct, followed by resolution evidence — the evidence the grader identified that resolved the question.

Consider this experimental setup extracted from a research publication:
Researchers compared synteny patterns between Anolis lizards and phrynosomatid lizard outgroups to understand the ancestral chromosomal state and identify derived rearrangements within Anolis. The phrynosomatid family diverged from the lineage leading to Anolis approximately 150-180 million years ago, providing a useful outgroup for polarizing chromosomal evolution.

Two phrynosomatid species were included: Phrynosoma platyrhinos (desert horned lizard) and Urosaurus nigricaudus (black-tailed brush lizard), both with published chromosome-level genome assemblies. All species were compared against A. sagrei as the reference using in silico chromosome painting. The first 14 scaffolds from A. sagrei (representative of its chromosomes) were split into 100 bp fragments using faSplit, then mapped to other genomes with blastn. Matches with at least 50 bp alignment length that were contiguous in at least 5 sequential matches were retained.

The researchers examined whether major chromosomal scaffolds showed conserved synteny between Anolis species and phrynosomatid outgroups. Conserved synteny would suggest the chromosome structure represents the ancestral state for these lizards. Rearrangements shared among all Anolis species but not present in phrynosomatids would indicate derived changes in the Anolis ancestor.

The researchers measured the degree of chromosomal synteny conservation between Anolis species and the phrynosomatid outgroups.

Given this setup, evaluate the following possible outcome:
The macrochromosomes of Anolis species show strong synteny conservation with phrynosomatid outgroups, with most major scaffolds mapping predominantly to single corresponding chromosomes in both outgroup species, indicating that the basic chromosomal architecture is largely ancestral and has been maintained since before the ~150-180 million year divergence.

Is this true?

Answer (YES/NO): YES